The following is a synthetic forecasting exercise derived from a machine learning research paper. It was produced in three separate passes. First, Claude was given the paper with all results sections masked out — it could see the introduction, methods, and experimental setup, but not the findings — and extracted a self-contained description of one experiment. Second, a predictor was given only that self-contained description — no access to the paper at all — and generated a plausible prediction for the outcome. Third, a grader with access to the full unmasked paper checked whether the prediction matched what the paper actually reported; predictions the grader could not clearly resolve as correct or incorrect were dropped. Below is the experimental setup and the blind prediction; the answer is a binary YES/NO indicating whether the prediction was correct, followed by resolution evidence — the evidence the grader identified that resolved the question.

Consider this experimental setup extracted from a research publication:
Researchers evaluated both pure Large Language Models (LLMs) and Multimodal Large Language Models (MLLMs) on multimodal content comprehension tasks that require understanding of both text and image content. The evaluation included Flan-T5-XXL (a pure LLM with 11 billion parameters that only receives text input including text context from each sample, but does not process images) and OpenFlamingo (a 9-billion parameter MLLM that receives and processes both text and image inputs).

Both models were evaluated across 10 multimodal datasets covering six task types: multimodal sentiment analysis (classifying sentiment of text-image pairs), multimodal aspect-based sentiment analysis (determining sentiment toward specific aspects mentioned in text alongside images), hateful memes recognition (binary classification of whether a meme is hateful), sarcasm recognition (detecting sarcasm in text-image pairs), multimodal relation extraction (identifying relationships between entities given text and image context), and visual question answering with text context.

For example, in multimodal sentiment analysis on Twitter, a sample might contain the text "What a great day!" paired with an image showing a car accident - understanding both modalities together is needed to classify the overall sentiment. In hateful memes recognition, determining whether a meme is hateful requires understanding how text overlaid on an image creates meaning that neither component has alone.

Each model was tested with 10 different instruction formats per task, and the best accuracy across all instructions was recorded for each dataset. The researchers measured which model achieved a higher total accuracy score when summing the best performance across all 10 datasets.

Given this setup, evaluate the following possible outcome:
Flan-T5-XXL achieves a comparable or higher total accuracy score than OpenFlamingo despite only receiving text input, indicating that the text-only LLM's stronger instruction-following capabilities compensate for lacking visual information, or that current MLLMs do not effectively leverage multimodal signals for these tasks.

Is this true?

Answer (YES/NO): YES